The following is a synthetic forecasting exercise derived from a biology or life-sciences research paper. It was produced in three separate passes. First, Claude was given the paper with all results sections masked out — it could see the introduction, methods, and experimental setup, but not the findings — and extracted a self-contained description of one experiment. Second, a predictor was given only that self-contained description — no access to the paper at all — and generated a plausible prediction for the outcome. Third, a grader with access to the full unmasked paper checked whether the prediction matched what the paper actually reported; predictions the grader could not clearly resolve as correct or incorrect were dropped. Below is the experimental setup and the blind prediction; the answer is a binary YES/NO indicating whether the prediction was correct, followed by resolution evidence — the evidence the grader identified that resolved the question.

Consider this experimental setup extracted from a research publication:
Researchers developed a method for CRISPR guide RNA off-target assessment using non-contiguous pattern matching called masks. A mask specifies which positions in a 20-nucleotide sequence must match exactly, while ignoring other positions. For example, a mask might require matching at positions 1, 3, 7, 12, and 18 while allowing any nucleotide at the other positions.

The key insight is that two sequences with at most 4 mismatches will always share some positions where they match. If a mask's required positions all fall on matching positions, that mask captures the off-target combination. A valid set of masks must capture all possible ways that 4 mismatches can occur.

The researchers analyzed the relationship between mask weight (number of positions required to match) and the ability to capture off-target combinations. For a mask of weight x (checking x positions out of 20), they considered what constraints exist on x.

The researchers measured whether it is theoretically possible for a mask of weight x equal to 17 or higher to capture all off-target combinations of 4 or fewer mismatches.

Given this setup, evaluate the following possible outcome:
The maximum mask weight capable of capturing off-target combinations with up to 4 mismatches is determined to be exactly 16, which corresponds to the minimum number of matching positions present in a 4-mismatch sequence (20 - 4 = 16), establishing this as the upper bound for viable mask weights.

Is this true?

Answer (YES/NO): YES